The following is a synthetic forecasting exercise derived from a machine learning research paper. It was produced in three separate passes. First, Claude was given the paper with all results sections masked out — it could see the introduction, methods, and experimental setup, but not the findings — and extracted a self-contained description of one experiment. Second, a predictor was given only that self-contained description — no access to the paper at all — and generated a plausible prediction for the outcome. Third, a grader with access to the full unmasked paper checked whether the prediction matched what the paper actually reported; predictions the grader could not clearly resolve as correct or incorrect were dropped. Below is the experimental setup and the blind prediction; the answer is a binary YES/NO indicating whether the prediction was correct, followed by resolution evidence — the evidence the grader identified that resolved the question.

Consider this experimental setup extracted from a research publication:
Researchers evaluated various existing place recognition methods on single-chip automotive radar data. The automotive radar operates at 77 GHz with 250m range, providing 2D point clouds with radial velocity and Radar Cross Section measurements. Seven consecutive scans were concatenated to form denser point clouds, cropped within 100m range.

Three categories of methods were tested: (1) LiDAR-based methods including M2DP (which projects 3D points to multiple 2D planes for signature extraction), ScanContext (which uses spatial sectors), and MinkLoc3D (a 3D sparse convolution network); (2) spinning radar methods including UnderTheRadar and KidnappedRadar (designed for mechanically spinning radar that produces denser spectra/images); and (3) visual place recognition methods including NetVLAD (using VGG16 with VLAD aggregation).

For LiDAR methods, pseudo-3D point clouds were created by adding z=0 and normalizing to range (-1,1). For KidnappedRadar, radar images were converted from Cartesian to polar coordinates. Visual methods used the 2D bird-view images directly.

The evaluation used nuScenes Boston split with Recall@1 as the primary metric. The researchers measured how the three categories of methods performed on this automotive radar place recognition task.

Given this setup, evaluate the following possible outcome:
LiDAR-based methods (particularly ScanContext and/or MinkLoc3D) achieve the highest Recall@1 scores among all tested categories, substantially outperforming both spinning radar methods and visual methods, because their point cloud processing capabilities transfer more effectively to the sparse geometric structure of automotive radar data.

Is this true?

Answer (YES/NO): NO